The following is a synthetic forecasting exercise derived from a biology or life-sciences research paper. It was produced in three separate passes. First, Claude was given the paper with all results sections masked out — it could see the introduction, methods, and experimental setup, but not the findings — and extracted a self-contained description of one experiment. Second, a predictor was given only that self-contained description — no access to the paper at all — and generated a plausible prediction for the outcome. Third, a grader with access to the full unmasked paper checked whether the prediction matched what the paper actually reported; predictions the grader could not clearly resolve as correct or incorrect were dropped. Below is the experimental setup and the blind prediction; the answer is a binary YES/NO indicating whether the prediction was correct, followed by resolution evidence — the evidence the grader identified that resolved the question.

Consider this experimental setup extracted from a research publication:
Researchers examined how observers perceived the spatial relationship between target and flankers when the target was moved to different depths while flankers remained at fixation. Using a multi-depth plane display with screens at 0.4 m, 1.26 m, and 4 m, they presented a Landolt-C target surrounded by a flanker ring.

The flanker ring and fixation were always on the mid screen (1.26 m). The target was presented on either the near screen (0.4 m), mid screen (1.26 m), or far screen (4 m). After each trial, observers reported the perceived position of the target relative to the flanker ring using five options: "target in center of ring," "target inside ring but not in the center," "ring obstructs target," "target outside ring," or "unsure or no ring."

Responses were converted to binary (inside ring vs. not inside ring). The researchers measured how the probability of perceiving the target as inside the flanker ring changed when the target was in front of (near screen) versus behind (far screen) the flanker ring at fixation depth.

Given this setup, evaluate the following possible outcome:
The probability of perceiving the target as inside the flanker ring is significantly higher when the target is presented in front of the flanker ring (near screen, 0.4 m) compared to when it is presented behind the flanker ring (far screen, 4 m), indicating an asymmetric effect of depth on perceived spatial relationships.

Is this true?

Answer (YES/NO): NO